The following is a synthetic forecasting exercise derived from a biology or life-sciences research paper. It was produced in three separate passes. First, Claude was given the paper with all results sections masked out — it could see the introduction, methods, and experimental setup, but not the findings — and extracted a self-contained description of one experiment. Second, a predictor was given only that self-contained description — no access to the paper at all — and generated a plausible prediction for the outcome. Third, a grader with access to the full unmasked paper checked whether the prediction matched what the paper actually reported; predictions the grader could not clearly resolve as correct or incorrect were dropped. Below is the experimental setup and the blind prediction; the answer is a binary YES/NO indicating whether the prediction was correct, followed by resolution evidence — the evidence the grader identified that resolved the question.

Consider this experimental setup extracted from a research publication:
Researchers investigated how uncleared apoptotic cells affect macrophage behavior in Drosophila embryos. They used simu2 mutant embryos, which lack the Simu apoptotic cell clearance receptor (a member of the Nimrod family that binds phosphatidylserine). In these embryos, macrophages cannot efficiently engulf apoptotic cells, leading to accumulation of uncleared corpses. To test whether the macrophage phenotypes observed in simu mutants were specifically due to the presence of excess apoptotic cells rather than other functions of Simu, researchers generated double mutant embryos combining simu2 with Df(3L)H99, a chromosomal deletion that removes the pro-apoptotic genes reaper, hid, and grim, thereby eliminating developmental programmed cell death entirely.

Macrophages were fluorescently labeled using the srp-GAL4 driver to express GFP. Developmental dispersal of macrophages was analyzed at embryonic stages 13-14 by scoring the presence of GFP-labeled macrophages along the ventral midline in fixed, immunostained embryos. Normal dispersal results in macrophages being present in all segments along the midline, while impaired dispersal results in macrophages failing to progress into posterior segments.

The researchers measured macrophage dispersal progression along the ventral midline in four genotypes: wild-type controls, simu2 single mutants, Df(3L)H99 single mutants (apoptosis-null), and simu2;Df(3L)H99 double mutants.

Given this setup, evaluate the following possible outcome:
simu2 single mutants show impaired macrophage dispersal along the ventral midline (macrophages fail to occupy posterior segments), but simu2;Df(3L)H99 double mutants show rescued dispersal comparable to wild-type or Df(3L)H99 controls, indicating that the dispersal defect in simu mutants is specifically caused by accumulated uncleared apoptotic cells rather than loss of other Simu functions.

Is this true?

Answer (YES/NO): NO